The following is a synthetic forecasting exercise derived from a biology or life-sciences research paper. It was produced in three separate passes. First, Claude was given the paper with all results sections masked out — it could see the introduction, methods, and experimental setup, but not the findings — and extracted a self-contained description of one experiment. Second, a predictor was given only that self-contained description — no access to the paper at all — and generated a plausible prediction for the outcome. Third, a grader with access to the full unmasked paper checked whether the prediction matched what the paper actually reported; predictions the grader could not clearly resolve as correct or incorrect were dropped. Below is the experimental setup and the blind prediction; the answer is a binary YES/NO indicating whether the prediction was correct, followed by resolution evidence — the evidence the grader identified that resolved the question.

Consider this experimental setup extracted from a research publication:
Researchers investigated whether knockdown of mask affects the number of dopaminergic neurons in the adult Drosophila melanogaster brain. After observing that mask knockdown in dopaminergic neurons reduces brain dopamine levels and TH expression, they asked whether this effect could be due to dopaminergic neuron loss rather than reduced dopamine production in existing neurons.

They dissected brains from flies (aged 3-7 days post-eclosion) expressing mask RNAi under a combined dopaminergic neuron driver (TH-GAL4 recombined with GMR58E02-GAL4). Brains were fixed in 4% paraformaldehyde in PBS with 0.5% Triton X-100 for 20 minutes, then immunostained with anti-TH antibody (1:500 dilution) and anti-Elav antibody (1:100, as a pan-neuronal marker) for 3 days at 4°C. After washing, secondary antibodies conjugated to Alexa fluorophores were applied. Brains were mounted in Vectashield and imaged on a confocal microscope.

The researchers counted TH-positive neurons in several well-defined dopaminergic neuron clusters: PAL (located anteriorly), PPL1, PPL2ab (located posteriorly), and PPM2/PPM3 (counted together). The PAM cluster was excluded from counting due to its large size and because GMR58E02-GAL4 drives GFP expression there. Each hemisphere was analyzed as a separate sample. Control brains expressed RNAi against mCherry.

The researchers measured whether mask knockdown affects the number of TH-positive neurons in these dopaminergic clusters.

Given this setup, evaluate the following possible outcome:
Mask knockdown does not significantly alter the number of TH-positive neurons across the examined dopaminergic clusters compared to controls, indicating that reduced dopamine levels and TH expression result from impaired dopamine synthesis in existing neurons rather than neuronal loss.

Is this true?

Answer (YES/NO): YES